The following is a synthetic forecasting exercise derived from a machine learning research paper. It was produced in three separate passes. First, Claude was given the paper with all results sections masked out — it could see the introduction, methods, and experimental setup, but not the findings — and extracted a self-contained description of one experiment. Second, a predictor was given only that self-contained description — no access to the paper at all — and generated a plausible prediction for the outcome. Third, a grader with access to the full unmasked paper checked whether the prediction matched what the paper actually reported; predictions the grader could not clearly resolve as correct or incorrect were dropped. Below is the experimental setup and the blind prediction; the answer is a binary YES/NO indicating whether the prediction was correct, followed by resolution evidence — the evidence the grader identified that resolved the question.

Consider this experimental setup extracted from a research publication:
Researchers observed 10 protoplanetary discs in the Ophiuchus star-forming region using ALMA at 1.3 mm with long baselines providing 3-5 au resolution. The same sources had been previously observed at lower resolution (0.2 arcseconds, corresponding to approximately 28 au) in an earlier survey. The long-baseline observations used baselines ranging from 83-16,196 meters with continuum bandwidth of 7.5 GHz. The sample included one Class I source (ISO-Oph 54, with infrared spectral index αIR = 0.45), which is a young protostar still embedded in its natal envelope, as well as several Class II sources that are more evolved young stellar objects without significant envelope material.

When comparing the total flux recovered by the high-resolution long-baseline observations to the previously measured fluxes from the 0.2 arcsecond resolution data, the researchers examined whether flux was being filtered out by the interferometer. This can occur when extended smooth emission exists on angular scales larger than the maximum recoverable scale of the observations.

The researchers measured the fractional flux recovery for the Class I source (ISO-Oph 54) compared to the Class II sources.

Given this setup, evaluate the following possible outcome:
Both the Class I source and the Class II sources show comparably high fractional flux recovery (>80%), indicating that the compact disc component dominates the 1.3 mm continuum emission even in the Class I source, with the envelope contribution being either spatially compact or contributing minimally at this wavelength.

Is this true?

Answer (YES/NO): NO